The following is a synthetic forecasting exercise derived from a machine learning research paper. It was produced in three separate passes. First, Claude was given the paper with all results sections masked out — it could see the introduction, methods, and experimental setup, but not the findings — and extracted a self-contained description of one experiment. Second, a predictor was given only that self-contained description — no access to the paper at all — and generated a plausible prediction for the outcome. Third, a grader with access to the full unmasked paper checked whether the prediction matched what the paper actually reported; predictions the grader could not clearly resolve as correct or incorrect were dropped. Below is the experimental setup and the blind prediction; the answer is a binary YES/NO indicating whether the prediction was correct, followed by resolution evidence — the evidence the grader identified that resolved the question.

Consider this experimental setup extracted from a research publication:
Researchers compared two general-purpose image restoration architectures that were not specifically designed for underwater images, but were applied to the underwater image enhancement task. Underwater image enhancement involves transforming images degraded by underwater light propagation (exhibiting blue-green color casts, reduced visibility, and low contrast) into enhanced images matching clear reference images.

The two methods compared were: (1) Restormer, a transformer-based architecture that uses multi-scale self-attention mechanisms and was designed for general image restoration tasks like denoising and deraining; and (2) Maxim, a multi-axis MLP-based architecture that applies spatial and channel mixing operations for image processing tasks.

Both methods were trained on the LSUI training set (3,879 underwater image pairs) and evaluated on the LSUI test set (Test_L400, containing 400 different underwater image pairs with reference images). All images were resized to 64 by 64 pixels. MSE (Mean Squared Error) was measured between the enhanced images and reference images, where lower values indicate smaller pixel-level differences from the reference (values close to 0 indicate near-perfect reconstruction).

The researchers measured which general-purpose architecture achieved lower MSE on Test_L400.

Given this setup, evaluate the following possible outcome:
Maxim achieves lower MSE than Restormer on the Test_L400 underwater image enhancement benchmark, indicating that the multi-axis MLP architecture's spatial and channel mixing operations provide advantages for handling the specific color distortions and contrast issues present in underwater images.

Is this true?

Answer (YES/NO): YES